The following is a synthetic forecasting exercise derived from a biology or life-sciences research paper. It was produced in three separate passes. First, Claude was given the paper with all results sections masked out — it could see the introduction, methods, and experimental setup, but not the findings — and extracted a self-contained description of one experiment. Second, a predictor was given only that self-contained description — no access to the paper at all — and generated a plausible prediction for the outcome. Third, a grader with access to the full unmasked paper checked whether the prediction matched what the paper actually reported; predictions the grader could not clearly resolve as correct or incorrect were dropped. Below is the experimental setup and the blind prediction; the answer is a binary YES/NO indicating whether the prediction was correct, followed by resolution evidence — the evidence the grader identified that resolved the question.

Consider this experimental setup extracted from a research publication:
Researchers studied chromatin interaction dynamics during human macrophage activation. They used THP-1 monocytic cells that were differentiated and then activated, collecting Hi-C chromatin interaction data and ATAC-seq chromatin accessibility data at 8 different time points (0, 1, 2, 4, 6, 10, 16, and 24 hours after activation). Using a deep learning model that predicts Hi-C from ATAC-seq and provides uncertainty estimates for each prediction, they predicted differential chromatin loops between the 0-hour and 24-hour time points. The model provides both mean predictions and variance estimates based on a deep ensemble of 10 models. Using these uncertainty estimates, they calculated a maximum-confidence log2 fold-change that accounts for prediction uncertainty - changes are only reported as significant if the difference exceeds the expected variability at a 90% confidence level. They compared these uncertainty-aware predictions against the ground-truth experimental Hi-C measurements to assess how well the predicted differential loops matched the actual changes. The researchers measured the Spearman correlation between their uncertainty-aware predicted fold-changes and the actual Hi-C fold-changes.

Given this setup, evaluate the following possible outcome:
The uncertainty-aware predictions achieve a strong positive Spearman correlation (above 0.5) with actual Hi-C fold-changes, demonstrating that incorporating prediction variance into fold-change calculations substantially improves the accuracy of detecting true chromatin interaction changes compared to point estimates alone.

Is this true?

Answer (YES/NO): YES